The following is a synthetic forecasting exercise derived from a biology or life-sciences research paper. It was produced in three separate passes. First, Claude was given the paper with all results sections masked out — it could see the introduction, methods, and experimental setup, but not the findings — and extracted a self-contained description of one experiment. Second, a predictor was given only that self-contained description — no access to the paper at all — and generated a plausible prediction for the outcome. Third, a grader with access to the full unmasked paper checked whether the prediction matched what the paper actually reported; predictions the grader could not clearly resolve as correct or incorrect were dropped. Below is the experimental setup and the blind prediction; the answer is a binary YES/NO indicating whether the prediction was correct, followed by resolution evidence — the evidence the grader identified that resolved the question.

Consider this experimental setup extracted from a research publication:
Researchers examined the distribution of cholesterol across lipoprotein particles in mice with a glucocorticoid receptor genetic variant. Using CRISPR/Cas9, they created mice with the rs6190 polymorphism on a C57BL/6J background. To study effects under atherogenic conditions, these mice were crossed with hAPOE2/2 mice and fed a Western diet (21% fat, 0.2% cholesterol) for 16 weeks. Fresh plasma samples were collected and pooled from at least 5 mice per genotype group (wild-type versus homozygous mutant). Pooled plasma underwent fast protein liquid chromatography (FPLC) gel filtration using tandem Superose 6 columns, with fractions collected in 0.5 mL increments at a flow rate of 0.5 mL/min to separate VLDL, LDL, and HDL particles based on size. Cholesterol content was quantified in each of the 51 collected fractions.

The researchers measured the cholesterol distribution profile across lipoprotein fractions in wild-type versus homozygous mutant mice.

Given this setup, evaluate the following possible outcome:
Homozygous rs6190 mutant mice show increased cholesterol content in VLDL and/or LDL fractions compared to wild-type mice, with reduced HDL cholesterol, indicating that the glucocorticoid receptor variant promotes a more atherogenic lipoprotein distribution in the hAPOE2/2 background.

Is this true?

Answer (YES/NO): NO